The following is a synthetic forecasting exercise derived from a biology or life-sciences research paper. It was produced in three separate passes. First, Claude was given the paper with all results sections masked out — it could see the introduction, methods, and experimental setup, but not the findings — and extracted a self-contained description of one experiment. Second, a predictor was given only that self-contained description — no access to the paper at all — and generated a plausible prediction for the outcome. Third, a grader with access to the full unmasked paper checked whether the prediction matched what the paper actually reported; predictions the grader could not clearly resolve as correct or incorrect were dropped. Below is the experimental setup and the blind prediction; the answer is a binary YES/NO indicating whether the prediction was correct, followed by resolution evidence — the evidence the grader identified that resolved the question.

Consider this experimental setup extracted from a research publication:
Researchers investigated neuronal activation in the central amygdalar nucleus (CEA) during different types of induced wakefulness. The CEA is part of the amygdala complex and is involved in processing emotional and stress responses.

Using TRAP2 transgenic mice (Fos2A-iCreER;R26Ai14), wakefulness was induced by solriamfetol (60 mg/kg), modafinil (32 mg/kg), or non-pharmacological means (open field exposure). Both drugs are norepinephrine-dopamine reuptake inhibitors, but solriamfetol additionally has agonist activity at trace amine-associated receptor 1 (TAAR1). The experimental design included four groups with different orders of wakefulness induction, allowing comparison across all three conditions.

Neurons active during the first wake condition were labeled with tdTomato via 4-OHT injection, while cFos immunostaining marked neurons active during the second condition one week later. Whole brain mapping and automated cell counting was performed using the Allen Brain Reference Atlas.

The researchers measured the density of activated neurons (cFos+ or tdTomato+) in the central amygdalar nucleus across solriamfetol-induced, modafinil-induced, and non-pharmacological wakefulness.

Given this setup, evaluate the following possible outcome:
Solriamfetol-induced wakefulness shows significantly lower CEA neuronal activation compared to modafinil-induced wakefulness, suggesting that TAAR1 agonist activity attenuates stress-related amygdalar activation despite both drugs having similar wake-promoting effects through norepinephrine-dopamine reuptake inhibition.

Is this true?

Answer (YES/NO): NO